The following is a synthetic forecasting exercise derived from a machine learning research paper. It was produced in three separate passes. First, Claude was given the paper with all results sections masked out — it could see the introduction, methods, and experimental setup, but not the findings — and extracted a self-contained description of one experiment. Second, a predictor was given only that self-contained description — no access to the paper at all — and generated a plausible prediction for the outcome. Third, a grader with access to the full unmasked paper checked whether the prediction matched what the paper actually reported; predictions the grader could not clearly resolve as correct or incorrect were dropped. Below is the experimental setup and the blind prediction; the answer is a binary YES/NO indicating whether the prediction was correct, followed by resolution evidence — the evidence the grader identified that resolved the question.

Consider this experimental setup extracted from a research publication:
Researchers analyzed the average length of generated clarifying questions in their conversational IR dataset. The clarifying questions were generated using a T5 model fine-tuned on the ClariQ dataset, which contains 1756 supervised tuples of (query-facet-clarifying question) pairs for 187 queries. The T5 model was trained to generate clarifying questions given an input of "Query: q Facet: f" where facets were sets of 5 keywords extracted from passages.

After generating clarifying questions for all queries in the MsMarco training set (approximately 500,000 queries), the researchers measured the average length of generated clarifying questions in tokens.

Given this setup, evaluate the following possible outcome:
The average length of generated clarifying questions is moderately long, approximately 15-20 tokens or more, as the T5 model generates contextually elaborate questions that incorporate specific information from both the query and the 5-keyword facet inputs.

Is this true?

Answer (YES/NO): NO